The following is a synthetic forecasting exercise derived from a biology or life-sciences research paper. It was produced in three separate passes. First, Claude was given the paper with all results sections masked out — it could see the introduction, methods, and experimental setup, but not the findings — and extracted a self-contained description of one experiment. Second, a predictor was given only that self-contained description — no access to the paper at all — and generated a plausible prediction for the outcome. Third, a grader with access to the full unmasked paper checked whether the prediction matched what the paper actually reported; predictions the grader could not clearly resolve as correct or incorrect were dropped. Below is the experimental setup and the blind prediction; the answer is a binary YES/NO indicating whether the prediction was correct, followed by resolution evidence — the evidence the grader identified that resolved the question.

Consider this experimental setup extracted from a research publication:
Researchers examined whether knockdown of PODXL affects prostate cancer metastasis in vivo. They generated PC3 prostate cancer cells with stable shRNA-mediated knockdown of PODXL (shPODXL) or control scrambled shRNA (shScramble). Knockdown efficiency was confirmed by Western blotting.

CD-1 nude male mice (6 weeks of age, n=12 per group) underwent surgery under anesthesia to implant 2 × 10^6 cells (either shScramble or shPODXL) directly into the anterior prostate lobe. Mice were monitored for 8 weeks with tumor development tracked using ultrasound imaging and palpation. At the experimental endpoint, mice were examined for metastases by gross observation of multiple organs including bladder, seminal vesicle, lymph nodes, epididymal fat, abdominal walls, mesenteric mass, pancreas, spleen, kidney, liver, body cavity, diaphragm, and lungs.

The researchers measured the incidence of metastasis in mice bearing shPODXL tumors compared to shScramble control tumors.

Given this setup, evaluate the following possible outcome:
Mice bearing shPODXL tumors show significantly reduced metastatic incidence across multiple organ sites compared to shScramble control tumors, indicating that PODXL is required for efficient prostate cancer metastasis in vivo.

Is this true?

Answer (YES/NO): YES